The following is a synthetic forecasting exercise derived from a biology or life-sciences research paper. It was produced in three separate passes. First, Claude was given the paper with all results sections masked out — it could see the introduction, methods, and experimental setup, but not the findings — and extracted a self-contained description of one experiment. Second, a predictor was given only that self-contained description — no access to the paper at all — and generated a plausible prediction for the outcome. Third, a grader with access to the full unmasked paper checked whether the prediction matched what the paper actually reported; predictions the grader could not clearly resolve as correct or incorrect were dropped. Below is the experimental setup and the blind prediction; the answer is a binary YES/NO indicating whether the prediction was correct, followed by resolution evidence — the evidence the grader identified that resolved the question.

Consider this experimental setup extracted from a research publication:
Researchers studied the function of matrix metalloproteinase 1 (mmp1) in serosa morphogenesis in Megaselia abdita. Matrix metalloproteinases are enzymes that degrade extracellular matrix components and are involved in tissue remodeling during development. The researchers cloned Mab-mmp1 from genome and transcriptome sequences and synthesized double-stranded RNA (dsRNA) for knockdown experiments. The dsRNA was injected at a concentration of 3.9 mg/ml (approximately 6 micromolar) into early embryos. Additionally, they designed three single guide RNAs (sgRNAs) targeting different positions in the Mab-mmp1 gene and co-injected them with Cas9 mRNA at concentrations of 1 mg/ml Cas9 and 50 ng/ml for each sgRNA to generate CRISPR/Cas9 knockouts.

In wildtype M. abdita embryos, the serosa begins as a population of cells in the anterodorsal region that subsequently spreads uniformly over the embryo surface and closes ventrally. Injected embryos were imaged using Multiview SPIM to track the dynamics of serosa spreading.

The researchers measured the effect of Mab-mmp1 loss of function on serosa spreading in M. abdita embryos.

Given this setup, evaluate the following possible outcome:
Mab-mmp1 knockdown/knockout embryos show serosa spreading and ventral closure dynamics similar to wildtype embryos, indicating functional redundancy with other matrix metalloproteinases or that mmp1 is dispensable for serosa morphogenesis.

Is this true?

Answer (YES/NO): NO